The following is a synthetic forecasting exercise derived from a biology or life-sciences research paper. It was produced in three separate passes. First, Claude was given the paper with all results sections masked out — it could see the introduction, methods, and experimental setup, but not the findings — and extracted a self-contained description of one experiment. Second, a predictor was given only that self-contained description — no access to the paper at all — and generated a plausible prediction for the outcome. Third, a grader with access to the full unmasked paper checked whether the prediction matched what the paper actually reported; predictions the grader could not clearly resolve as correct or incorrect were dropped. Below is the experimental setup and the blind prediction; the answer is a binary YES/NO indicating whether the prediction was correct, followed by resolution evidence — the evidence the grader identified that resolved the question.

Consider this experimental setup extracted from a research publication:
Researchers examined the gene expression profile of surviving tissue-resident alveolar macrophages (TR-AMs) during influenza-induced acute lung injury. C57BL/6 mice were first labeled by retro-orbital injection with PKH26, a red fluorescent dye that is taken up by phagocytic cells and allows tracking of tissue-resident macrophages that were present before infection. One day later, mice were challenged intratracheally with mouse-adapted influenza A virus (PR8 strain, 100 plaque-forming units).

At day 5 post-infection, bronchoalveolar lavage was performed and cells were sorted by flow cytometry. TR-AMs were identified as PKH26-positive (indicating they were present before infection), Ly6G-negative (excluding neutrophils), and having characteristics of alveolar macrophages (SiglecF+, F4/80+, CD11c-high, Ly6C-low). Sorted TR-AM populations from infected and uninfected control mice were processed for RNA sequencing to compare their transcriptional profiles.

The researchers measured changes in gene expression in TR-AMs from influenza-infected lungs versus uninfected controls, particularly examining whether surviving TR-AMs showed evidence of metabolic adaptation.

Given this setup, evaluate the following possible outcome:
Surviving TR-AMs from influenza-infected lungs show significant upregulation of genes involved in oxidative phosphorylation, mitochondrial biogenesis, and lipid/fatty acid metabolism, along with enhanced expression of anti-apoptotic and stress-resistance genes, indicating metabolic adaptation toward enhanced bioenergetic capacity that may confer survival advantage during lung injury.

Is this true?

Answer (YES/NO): NO